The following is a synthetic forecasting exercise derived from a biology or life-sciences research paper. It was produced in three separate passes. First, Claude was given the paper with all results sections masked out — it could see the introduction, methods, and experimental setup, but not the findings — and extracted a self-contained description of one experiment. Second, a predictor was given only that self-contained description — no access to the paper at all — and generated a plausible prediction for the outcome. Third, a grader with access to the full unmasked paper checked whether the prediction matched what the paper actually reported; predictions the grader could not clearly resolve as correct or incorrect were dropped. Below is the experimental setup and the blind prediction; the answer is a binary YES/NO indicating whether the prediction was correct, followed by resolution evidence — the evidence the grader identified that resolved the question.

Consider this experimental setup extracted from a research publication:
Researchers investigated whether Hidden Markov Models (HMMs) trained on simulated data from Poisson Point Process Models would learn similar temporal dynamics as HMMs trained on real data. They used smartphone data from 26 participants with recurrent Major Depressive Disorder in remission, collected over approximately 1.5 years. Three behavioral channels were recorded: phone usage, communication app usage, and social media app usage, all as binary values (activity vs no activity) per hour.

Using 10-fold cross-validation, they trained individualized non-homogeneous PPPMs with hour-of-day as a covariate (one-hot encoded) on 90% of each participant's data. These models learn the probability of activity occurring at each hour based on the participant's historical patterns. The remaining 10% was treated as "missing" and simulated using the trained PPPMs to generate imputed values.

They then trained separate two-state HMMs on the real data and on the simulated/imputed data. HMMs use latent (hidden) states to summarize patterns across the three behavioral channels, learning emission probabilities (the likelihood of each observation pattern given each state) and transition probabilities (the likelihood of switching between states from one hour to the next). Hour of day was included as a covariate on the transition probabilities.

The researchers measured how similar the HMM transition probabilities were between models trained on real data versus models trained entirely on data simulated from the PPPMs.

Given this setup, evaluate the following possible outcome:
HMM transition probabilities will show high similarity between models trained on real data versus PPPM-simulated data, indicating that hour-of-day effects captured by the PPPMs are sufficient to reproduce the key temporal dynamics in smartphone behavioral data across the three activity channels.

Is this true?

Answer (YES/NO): YES